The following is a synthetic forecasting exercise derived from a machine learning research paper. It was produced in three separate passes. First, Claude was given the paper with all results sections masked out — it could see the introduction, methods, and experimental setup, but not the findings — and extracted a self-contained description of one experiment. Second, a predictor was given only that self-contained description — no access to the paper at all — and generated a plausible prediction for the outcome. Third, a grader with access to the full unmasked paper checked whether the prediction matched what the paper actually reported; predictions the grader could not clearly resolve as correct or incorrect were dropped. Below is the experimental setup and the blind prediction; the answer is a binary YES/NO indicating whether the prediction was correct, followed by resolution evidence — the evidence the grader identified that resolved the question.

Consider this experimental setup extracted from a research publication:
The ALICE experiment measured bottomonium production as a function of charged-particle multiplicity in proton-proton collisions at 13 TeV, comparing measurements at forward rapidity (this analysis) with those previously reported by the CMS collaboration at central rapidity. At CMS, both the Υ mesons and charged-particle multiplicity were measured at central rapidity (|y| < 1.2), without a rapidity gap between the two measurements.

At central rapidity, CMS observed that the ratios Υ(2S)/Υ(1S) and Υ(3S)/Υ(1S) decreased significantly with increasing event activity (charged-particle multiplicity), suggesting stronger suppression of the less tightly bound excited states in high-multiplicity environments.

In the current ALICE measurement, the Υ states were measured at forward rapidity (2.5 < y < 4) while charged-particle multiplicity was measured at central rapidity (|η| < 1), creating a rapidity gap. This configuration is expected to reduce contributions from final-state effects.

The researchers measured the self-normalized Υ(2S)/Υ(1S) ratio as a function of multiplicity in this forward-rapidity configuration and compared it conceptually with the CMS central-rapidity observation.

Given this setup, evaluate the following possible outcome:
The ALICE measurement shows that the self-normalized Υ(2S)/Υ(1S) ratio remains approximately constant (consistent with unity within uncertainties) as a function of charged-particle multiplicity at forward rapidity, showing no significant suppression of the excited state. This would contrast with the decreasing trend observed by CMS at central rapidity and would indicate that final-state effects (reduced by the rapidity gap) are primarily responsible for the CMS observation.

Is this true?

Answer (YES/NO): YES